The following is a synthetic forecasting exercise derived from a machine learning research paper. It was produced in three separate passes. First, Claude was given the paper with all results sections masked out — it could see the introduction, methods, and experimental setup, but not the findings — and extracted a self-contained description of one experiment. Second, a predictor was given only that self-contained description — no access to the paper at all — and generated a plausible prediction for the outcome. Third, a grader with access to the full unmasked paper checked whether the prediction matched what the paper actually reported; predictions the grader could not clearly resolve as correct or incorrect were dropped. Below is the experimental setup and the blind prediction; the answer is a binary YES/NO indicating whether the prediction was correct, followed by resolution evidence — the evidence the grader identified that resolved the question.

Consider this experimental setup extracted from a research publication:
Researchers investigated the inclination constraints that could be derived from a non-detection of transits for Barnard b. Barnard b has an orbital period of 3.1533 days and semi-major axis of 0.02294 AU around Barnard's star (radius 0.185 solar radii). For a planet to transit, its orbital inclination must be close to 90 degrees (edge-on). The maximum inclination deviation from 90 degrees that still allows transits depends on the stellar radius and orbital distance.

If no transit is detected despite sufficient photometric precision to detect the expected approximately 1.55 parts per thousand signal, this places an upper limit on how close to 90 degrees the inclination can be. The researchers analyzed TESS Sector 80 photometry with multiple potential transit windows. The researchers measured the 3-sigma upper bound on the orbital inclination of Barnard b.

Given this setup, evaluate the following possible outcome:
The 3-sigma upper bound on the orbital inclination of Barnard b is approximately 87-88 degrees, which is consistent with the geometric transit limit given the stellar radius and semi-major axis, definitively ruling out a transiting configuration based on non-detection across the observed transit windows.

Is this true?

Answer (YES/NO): YES